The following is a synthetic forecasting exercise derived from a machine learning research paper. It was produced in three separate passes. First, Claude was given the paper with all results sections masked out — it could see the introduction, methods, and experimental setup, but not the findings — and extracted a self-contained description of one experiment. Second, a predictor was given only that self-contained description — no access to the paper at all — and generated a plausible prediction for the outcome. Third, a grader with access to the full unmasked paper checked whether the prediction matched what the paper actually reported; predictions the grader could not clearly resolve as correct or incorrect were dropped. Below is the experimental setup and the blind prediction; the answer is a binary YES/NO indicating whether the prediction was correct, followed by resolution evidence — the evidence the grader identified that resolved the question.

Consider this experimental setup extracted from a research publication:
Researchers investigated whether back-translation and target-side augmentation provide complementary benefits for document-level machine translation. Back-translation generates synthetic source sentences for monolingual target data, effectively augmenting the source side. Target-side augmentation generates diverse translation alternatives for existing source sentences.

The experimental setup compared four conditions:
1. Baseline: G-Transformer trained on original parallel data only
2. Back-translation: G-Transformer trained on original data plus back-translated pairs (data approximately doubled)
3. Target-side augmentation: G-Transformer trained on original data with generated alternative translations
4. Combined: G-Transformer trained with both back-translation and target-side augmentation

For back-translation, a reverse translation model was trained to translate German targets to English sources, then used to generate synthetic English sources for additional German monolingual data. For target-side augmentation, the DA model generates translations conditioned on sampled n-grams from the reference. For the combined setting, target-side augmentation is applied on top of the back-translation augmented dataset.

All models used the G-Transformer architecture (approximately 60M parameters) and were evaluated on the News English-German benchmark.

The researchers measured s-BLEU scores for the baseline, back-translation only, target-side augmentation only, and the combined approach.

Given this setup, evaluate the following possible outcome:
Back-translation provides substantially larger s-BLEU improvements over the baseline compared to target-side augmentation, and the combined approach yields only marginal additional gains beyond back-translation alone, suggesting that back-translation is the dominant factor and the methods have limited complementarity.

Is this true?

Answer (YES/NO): NO